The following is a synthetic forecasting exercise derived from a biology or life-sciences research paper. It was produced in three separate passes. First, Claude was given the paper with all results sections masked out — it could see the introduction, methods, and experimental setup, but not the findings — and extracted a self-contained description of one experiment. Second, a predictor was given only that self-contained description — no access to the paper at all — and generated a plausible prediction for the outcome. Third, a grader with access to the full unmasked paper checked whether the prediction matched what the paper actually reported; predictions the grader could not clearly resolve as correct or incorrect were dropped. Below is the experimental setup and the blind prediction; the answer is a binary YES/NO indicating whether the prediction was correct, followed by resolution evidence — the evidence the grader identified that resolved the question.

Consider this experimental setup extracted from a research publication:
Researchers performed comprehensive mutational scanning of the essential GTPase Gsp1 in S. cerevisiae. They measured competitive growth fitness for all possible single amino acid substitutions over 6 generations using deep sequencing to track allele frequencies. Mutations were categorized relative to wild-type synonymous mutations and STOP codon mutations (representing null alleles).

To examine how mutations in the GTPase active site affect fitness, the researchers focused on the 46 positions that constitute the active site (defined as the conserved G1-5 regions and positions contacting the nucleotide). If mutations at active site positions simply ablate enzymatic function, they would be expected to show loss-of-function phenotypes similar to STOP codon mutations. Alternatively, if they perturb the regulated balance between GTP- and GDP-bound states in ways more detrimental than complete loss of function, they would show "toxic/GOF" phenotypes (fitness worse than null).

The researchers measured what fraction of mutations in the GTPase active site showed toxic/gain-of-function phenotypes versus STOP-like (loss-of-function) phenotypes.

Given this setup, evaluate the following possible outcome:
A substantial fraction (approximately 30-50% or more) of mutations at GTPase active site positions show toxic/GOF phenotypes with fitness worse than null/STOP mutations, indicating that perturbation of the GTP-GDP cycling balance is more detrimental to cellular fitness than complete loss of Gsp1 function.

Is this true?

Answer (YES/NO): YES